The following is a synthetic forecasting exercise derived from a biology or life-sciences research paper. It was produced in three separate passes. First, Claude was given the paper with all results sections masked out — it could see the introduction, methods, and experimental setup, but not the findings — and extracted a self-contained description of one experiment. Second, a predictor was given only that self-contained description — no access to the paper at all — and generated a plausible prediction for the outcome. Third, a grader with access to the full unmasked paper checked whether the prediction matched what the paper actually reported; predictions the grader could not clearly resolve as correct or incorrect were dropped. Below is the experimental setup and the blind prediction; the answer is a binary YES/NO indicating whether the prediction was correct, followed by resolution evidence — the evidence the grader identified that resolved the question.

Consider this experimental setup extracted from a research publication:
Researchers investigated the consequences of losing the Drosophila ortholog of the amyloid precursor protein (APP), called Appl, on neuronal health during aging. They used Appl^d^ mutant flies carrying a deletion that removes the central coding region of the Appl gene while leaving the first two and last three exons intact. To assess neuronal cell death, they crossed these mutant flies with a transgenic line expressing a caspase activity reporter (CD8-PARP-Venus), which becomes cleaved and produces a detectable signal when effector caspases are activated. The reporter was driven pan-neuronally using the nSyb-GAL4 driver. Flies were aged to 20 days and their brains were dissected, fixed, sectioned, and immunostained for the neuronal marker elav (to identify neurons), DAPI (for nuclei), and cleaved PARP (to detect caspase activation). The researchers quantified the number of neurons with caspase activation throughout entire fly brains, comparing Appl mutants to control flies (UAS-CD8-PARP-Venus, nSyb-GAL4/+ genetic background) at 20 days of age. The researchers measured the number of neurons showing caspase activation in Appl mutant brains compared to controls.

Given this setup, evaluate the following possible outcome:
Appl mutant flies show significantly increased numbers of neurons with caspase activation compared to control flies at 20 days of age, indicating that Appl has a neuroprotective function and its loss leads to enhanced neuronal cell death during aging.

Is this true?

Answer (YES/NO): YES